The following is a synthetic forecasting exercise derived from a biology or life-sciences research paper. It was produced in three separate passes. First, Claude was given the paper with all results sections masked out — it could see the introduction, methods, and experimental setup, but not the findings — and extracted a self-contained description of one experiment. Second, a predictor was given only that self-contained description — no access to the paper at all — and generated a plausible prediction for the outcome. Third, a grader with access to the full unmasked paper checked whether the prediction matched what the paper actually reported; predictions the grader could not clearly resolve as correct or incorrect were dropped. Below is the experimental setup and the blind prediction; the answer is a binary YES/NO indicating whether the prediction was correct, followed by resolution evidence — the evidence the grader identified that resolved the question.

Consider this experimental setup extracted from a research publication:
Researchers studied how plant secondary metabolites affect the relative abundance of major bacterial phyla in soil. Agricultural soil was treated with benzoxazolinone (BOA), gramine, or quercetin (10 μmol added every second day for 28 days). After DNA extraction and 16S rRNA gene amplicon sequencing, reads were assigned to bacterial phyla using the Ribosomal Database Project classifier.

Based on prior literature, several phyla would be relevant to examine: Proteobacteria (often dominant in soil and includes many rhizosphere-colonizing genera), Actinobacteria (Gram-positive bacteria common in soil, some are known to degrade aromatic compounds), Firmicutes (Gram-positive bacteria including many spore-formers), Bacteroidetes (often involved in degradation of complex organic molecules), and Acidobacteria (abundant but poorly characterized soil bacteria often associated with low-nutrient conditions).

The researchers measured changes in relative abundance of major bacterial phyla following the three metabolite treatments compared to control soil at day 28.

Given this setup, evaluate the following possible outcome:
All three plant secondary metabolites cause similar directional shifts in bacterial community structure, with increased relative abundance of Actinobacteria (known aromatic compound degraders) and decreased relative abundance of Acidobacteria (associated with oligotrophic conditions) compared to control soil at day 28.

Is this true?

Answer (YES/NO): NO